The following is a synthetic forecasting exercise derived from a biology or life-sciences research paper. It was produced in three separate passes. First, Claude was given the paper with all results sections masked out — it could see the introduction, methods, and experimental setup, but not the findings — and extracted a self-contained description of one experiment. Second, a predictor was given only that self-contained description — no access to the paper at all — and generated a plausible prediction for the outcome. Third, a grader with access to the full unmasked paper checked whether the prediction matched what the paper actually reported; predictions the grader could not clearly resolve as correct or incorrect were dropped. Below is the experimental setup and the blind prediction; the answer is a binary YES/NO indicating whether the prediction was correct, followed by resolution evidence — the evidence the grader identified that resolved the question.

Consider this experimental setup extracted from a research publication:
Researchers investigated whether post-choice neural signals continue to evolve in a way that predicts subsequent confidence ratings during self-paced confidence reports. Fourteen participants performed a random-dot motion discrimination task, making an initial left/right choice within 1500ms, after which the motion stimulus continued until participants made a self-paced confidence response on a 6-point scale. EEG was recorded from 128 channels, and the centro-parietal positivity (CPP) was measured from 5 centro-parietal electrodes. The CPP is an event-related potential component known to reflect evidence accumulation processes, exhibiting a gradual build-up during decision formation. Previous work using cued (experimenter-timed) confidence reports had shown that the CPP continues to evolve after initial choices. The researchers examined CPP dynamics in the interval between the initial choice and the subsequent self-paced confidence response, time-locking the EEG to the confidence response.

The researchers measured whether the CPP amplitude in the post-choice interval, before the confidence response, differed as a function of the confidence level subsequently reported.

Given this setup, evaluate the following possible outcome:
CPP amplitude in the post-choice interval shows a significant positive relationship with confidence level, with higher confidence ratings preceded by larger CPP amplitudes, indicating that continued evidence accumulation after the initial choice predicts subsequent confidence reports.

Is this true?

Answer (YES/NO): YES